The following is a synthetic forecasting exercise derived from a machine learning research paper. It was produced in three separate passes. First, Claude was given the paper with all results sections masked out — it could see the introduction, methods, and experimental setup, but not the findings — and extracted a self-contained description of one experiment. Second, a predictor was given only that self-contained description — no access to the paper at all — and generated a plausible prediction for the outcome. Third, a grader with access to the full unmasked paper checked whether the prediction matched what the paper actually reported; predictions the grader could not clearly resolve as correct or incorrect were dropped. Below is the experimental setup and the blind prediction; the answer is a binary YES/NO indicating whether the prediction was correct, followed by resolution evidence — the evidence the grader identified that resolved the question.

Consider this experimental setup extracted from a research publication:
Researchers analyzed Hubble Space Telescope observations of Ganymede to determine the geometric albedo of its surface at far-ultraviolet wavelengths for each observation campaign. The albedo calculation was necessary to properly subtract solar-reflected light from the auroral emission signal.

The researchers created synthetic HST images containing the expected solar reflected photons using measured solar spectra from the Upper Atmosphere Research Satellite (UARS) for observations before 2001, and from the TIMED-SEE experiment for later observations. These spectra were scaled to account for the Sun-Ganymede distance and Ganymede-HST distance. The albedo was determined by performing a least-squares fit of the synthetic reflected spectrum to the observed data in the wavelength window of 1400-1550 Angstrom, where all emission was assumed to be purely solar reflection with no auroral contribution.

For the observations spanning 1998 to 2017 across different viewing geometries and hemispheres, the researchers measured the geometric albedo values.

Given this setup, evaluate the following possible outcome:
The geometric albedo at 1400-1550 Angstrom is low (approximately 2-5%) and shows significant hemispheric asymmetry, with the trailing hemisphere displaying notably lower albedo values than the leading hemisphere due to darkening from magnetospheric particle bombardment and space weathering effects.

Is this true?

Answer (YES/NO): NO